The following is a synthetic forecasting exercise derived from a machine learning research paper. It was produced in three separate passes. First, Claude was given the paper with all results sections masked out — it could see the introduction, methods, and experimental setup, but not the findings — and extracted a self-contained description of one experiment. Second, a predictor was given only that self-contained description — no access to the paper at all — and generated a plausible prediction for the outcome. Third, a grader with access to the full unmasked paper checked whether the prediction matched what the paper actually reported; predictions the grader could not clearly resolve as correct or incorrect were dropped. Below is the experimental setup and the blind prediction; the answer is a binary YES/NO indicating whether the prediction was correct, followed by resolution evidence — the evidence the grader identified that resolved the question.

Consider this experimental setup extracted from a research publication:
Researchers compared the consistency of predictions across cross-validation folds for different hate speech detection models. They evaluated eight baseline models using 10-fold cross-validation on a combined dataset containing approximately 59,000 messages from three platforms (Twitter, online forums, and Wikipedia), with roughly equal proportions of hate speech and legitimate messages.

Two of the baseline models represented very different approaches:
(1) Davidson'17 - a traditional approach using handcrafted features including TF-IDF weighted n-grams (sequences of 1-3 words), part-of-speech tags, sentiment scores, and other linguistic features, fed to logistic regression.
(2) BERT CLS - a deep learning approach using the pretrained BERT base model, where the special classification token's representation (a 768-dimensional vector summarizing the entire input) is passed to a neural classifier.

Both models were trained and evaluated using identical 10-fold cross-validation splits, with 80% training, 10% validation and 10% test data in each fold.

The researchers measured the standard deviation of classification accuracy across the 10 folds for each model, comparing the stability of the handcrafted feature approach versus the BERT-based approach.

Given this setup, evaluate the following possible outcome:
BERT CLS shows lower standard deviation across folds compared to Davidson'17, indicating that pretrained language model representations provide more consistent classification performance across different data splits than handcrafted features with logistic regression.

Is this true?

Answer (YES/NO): YES